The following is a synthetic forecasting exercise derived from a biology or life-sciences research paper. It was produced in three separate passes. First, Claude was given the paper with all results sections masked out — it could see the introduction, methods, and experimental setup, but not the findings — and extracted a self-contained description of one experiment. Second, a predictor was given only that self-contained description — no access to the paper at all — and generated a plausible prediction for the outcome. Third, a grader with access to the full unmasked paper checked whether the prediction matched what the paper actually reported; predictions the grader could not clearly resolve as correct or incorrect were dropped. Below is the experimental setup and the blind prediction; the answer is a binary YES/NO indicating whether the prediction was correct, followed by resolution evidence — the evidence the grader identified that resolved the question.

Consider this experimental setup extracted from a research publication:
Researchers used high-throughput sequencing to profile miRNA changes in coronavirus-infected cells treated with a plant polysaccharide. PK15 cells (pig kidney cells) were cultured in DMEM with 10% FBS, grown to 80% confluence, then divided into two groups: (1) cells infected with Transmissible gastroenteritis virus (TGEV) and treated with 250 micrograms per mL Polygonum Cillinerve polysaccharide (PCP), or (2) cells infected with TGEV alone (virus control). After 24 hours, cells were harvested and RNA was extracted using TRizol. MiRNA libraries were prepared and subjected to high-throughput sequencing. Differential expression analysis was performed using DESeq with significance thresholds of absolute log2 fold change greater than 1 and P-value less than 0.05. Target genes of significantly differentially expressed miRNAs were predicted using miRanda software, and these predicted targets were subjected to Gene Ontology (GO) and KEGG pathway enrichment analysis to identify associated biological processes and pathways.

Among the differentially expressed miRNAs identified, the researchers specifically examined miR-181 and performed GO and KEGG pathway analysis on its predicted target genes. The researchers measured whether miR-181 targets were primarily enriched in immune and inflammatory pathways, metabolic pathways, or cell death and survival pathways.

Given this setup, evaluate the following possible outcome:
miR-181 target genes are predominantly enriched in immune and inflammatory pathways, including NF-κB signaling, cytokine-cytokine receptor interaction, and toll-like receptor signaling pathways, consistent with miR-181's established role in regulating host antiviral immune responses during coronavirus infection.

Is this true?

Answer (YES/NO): NO